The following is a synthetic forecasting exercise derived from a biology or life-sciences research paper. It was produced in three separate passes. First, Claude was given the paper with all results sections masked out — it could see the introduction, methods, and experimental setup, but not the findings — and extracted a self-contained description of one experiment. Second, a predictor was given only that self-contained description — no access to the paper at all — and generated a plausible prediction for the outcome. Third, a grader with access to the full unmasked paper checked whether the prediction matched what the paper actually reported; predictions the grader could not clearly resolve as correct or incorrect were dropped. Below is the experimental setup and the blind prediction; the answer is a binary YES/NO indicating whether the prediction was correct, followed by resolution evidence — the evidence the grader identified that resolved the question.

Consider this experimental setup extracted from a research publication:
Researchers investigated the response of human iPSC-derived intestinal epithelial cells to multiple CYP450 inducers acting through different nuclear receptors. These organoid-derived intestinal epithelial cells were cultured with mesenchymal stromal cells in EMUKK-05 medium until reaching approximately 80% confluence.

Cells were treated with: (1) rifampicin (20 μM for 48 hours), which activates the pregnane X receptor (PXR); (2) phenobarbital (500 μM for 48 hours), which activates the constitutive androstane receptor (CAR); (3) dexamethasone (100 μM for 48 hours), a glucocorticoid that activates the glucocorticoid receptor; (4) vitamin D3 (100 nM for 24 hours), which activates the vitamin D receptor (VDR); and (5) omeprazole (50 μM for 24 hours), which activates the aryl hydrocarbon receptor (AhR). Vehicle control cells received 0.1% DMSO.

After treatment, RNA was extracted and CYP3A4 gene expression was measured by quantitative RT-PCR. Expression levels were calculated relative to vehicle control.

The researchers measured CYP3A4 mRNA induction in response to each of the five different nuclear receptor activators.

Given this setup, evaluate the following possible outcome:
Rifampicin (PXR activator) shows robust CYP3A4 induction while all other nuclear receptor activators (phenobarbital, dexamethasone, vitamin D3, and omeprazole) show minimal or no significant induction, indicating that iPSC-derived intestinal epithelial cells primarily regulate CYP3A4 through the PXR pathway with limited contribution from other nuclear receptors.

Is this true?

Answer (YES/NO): NO